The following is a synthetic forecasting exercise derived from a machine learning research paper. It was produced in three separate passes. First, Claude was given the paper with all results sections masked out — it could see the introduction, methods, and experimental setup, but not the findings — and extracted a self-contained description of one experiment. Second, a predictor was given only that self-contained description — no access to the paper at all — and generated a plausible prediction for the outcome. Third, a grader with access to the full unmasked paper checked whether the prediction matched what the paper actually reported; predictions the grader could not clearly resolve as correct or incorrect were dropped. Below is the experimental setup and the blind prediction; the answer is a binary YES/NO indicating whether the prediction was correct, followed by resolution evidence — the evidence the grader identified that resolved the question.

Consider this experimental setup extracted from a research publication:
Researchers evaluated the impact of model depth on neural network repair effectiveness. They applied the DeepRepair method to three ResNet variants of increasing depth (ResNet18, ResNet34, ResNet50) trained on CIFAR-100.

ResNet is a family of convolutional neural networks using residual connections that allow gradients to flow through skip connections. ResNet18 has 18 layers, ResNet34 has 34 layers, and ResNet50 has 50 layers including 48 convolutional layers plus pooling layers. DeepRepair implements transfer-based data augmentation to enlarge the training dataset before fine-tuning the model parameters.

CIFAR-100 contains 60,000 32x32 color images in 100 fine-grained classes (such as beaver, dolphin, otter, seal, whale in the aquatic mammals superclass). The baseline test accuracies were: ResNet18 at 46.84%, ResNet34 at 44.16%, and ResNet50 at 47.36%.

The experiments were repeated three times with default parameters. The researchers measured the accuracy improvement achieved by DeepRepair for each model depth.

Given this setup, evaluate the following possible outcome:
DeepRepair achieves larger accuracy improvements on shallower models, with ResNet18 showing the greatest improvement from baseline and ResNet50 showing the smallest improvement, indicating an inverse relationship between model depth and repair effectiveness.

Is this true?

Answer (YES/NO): NO